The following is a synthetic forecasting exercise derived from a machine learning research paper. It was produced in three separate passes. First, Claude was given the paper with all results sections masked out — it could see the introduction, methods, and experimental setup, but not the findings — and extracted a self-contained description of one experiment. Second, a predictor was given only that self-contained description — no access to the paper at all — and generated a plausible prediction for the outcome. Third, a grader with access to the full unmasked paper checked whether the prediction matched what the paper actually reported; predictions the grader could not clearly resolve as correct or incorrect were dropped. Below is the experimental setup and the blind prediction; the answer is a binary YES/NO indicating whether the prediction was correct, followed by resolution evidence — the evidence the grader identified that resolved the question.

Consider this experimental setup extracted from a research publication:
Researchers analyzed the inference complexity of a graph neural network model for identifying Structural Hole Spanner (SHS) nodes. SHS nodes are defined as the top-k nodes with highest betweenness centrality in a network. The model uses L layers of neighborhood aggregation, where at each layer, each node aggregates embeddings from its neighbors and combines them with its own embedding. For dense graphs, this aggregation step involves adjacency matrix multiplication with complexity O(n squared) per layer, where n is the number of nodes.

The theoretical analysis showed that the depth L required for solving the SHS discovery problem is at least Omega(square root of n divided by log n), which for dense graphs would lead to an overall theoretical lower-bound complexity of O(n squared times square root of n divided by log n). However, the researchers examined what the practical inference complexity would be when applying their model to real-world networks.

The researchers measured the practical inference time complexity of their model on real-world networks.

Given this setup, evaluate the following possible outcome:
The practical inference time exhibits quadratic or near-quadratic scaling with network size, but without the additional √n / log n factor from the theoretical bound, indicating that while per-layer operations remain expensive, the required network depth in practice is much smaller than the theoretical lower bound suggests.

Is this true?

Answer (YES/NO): NO